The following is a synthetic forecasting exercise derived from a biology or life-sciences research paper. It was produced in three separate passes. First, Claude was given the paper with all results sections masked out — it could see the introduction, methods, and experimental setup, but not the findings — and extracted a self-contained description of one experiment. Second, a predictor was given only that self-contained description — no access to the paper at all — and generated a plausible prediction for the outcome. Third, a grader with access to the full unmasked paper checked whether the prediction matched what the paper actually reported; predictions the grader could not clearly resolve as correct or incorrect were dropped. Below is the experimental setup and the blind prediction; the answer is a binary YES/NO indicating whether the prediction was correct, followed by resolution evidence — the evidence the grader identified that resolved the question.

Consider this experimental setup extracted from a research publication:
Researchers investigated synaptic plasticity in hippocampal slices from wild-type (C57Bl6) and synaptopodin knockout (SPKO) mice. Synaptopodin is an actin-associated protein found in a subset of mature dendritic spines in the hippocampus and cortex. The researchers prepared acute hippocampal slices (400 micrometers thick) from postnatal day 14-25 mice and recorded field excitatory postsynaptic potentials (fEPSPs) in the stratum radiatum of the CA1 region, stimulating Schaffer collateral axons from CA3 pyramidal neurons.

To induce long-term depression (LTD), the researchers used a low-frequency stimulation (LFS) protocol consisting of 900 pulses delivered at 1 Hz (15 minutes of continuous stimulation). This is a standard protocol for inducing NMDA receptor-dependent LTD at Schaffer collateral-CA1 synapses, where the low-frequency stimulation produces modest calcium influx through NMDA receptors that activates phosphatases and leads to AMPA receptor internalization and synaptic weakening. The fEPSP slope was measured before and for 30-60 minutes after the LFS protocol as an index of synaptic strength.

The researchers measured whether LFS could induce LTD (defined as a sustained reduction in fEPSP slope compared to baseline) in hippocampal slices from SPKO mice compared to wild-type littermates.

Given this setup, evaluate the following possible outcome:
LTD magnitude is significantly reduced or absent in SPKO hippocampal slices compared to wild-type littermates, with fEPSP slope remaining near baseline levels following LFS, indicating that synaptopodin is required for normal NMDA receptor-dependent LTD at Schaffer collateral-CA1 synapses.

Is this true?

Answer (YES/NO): YES